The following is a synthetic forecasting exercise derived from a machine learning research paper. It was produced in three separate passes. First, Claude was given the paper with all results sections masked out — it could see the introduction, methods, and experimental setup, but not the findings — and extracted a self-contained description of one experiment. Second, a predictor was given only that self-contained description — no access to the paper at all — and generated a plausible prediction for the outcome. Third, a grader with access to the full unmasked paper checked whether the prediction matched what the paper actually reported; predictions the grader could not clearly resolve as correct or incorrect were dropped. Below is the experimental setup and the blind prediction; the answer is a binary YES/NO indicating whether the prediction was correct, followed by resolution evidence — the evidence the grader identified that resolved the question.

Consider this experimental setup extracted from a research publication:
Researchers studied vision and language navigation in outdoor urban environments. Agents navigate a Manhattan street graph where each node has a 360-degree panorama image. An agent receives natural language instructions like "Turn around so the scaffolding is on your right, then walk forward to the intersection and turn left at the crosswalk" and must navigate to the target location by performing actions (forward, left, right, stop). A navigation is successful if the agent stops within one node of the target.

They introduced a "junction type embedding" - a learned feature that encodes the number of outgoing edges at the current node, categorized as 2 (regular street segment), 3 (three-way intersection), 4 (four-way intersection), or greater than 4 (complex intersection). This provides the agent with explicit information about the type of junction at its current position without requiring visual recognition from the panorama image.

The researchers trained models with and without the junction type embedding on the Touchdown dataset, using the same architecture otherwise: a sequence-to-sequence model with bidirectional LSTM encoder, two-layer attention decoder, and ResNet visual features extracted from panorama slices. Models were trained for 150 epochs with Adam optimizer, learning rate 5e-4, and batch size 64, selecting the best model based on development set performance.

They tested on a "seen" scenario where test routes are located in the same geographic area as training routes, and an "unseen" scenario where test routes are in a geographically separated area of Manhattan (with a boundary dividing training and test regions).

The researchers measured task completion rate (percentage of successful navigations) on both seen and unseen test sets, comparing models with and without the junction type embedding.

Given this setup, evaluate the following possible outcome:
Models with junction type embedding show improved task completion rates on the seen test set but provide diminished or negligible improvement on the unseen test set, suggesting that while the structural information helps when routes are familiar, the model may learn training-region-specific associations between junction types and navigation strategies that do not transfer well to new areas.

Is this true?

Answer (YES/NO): NO